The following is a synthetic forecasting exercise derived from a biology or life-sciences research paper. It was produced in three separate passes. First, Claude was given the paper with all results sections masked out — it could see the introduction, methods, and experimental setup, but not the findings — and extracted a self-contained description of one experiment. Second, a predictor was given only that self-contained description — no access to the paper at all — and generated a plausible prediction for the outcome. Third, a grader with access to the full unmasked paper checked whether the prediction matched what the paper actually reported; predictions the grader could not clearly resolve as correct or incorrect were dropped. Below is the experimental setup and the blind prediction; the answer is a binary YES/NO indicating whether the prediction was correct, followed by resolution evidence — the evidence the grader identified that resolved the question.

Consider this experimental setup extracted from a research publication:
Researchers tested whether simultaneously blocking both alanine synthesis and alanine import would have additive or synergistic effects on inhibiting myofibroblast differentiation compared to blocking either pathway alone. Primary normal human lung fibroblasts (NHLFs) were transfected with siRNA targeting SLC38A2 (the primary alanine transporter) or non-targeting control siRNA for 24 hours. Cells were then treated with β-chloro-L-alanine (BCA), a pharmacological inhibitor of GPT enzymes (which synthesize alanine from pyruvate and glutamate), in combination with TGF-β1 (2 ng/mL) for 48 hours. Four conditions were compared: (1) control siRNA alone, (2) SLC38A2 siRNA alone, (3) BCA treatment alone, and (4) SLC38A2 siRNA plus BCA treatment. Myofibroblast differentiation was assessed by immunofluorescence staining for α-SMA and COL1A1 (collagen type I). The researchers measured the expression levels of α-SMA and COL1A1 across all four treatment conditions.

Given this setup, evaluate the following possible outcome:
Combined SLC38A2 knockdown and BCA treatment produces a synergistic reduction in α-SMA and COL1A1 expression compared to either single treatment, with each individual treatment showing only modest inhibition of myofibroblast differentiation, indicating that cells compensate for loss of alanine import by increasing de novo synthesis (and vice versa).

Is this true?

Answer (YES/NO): NO